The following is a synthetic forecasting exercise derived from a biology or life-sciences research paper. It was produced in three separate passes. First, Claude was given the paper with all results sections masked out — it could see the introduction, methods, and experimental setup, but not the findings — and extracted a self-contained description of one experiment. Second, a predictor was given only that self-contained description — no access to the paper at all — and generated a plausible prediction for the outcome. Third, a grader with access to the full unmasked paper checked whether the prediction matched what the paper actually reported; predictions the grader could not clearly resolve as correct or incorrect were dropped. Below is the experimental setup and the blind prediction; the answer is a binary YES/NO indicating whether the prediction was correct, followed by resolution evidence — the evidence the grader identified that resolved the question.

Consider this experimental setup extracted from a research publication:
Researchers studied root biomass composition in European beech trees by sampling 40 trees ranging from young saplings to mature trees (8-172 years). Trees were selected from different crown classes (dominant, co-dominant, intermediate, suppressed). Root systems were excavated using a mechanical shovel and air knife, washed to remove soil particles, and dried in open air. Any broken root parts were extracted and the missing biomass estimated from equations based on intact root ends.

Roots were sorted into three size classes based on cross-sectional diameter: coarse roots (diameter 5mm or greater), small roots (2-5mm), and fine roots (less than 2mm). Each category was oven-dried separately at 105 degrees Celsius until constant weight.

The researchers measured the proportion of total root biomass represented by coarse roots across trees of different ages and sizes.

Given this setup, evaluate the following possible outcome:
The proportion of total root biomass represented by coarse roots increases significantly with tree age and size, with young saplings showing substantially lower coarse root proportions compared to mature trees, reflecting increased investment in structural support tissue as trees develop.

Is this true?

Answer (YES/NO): YES